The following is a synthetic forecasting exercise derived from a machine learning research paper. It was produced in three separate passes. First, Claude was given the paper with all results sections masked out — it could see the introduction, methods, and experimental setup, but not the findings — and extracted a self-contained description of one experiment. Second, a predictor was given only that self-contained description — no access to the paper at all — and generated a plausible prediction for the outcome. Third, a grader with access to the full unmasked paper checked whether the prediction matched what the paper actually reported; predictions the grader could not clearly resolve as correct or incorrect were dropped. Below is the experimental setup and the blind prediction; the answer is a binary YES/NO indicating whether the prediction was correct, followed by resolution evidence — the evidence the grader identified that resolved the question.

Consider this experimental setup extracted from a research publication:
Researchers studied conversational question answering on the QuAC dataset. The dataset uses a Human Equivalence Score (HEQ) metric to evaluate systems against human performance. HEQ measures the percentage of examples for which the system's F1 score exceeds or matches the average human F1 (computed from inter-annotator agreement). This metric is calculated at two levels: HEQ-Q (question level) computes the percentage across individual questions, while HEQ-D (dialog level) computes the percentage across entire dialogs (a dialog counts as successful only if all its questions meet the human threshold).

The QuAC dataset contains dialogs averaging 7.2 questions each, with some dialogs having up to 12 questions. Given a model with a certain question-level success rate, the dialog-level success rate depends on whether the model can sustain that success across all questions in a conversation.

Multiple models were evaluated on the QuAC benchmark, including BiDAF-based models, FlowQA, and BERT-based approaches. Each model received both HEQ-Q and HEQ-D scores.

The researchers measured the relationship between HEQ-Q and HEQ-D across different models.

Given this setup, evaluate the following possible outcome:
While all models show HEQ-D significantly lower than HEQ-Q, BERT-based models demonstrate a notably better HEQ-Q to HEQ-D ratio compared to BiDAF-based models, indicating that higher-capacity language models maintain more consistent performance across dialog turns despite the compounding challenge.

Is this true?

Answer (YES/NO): NO